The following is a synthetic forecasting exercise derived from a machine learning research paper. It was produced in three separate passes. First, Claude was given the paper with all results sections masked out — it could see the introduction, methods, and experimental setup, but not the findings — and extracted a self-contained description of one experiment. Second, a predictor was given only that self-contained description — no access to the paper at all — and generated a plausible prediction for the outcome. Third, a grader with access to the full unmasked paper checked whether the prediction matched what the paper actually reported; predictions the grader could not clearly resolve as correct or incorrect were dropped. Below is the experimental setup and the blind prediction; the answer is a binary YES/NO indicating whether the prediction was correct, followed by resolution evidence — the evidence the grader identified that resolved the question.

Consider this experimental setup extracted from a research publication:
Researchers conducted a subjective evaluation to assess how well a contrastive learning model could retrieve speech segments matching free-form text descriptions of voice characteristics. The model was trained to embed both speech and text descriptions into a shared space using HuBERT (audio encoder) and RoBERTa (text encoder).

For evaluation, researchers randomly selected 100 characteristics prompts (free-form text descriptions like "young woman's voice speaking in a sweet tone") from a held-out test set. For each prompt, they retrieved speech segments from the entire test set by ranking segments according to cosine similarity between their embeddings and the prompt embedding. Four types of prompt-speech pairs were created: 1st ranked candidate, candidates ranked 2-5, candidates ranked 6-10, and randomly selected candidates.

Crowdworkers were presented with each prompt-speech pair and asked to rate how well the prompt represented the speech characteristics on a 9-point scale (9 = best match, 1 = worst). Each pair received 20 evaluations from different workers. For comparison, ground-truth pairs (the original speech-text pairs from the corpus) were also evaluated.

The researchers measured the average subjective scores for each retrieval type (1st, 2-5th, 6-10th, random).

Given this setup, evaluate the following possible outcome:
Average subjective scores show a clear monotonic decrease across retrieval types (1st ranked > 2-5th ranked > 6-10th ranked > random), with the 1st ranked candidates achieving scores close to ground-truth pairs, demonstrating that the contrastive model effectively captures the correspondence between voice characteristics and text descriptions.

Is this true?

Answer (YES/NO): NO